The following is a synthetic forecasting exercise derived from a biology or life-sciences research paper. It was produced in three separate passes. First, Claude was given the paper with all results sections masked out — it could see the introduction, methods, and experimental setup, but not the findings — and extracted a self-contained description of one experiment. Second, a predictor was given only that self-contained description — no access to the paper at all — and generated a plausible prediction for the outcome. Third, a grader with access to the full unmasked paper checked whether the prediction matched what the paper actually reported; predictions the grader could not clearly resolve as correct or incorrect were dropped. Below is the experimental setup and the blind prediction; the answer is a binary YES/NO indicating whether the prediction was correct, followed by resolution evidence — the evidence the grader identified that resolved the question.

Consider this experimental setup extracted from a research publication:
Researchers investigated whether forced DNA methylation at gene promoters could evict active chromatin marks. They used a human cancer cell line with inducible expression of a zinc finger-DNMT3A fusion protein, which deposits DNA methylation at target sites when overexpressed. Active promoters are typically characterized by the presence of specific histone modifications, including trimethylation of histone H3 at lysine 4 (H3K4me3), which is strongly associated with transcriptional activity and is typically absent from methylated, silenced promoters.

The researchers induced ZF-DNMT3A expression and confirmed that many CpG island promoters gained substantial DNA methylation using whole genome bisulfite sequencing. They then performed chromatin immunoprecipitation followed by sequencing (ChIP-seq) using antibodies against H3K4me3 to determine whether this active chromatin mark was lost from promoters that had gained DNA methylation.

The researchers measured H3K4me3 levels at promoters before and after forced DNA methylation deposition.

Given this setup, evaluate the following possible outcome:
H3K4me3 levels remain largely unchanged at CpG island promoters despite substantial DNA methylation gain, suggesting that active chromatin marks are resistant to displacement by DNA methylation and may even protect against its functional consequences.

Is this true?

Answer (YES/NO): YES